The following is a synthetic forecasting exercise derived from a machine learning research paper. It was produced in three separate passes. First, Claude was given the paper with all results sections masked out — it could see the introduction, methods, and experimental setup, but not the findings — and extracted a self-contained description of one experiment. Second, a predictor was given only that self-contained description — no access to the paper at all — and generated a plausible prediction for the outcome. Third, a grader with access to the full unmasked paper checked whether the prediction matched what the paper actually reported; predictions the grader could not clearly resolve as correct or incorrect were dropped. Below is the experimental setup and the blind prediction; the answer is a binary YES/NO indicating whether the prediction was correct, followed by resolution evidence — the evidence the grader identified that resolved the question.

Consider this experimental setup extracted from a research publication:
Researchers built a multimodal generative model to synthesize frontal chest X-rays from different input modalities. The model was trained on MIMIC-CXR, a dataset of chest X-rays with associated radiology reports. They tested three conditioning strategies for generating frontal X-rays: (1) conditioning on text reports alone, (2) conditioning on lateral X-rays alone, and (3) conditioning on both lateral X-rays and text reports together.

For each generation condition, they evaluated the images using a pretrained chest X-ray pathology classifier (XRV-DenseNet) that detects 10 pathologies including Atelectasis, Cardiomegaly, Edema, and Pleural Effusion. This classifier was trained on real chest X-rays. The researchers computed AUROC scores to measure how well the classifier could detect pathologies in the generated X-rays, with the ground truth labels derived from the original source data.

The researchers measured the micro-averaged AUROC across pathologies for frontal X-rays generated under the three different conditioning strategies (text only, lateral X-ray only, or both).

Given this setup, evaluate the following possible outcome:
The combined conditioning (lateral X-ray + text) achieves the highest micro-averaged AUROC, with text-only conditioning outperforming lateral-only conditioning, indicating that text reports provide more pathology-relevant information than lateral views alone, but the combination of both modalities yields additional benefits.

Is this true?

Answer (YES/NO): NO